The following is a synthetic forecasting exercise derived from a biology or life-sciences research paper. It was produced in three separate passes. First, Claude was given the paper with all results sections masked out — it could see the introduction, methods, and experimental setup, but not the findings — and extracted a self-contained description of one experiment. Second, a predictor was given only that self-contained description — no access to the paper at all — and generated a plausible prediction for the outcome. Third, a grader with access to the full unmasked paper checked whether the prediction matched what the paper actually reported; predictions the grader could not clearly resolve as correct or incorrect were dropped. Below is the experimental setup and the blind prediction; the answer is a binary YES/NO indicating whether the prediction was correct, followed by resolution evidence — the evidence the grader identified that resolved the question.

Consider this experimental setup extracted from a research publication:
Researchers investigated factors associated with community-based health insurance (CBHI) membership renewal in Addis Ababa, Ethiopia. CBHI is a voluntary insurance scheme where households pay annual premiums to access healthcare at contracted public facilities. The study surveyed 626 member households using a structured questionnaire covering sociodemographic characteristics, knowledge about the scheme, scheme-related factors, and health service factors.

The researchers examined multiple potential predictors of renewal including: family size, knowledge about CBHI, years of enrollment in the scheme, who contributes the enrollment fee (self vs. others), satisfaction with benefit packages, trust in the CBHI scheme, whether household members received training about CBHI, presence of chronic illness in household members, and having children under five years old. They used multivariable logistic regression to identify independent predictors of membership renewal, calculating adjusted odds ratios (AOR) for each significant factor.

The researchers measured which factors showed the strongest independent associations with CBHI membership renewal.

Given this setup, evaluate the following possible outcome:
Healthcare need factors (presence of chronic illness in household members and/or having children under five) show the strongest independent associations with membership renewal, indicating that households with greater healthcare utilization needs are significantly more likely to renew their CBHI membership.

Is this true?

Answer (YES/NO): NO